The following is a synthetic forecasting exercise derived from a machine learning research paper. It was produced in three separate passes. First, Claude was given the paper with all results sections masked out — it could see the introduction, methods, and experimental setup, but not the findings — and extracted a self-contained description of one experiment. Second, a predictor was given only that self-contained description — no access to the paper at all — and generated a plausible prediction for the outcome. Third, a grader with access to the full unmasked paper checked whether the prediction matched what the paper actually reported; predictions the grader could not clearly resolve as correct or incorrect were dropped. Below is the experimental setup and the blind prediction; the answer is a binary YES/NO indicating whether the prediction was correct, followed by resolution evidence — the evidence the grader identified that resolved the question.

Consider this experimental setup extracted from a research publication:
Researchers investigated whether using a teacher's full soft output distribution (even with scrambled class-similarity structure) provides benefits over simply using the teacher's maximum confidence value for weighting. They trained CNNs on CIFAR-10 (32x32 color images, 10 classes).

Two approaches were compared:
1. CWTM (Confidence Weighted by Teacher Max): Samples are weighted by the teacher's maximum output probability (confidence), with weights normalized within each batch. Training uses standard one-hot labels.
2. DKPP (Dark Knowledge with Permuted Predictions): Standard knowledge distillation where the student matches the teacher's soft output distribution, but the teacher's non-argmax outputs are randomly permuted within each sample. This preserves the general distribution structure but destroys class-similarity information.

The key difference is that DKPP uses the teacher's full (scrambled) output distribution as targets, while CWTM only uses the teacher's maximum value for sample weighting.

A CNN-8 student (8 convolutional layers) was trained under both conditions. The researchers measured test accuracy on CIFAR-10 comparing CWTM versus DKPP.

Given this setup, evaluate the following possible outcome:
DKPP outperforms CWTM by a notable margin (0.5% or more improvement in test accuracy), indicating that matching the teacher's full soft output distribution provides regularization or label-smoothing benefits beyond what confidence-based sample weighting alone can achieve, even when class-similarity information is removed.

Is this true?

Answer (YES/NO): YES